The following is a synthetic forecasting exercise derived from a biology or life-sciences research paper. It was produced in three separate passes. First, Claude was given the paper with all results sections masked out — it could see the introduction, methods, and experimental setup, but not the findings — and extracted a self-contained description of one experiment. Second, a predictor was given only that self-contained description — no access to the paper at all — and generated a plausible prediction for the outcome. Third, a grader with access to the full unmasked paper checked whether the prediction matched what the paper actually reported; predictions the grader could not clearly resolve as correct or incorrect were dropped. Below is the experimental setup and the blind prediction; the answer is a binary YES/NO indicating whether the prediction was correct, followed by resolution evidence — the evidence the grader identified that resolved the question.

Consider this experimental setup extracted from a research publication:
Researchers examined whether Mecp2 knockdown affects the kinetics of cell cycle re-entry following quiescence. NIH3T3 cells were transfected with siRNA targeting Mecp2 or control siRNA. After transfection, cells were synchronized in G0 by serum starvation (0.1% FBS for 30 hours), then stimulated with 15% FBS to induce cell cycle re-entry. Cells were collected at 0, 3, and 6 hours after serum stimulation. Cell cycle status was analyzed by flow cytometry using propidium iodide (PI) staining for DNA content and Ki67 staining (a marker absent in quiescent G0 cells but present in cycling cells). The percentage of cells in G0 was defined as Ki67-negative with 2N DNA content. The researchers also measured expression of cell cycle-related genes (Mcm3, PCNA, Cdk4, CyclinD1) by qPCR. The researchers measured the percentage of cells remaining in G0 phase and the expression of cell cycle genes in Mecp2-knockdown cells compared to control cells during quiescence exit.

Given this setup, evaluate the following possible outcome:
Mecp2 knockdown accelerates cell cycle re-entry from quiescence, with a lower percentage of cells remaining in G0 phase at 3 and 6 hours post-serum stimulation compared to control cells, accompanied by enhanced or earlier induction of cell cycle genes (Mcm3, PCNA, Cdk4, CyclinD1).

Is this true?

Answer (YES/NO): YES